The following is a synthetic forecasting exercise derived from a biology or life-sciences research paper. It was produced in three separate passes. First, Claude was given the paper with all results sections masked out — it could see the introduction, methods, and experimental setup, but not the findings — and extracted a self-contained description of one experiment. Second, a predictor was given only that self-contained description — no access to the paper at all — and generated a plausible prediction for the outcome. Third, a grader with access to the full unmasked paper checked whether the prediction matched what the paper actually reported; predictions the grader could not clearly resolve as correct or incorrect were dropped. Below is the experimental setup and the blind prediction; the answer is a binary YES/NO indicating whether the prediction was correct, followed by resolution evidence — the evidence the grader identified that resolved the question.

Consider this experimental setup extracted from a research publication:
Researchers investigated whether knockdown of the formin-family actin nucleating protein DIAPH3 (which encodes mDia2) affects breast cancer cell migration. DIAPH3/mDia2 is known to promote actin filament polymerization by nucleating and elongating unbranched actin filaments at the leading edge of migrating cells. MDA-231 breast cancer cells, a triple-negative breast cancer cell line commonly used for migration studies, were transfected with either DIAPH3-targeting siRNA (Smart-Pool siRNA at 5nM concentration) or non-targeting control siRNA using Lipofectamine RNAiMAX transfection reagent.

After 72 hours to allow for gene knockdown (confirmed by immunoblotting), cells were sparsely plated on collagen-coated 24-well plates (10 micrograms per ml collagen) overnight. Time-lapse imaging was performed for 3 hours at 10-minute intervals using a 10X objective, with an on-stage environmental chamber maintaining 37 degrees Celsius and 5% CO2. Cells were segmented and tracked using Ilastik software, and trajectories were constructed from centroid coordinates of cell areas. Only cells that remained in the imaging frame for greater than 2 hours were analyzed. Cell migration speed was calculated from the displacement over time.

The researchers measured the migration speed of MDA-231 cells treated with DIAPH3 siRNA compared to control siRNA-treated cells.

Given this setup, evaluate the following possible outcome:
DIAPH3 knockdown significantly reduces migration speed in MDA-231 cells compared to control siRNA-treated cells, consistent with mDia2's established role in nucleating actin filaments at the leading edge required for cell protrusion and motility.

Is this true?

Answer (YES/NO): YES